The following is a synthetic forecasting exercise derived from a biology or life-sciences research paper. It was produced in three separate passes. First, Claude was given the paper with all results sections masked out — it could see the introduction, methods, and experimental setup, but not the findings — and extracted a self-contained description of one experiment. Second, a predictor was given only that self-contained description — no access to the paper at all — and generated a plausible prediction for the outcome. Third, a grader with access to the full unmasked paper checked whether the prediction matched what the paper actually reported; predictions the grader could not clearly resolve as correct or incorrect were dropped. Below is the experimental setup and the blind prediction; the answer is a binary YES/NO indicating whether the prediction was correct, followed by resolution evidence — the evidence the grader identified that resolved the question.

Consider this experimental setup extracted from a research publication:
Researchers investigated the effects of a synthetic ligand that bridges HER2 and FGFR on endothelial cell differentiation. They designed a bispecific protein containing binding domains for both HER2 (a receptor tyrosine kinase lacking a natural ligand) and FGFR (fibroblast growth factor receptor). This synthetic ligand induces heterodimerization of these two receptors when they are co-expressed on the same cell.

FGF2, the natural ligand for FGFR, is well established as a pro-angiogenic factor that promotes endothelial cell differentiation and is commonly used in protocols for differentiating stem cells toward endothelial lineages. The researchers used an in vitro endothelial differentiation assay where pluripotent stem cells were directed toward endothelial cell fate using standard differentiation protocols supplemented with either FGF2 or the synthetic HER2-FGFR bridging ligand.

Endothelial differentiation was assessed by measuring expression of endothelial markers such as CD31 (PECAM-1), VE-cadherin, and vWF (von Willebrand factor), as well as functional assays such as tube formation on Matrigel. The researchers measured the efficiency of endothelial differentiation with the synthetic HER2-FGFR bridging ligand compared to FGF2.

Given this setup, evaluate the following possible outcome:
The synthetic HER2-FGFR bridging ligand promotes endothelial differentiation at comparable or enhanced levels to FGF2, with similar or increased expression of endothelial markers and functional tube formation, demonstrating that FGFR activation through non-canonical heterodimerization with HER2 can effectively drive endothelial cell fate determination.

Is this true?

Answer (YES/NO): NO